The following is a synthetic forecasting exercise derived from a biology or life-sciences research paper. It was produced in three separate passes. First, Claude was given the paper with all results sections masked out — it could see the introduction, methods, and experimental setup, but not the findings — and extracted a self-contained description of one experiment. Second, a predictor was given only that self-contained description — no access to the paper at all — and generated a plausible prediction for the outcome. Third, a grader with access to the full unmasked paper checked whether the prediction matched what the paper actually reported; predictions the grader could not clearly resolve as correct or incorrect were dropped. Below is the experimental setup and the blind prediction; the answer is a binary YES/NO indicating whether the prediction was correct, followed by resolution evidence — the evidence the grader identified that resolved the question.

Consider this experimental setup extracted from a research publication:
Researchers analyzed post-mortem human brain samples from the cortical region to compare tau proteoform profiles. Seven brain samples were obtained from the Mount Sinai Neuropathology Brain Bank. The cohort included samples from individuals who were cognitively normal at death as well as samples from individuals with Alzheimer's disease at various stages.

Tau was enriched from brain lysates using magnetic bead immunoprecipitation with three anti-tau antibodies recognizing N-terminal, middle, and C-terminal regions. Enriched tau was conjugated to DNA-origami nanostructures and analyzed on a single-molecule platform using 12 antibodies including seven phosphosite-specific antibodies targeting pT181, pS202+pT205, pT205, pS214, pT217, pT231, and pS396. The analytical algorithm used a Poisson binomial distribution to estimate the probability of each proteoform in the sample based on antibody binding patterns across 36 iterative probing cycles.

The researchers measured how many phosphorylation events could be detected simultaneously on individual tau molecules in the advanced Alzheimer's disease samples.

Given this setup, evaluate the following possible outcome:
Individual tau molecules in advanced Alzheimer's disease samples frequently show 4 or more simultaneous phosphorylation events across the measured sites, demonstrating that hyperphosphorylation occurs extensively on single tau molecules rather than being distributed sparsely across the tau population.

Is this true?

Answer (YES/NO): NO